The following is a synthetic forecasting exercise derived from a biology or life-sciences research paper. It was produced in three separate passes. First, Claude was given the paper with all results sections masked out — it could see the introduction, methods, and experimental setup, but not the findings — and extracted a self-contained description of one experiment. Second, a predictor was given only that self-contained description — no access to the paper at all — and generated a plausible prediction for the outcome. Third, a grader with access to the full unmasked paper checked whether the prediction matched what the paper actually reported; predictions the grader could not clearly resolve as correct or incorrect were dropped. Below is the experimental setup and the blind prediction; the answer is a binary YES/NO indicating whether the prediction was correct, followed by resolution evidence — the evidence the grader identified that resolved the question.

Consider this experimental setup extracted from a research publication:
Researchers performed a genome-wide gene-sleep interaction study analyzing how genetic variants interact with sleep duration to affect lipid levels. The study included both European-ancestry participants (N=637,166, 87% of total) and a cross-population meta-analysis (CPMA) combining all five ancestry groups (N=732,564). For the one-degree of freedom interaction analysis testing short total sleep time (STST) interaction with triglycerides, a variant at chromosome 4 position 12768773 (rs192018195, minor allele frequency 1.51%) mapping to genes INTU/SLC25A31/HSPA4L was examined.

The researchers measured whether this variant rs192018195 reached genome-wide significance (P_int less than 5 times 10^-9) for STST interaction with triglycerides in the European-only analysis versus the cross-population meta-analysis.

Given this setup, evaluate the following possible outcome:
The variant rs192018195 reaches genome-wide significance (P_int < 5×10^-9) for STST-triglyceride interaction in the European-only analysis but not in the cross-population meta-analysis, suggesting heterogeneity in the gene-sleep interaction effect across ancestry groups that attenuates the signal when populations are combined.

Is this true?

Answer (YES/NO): YES